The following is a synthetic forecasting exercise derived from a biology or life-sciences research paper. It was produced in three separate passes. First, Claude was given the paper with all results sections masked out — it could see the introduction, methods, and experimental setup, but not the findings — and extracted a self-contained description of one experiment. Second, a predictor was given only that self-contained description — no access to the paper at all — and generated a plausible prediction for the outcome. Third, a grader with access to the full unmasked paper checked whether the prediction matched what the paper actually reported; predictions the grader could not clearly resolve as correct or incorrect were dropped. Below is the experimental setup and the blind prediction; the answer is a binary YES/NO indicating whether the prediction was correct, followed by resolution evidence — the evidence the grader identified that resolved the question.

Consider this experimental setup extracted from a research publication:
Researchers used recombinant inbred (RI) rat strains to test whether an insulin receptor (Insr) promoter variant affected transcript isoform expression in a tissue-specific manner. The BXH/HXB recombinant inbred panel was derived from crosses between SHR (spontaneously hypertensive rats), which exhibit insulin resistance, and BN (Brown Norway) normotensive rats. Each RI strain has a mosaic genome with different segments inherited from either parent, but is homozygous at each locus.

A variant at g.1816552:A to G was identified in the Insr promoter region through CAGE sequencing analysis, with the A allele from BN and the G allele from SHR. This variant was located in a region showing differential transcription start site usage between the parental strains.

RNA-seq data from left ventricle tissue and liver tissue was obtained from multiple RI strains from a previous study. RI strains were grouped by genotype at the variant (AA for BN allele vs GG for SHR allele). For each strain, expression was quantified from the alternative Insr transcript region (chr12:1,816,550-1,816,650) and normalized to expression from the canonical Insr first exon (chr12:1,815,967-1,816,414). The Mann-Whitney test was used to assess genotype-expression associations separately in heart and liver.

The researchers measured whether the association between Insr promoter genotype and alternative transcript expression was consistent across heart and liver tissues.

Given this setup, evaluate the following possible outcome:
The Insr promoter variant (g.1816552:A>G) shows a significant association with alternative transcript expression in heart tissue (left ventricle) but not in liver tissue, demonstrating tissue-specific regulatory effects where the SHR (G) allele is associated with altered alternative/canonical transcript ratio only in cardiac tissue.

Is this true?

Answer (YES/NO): NO